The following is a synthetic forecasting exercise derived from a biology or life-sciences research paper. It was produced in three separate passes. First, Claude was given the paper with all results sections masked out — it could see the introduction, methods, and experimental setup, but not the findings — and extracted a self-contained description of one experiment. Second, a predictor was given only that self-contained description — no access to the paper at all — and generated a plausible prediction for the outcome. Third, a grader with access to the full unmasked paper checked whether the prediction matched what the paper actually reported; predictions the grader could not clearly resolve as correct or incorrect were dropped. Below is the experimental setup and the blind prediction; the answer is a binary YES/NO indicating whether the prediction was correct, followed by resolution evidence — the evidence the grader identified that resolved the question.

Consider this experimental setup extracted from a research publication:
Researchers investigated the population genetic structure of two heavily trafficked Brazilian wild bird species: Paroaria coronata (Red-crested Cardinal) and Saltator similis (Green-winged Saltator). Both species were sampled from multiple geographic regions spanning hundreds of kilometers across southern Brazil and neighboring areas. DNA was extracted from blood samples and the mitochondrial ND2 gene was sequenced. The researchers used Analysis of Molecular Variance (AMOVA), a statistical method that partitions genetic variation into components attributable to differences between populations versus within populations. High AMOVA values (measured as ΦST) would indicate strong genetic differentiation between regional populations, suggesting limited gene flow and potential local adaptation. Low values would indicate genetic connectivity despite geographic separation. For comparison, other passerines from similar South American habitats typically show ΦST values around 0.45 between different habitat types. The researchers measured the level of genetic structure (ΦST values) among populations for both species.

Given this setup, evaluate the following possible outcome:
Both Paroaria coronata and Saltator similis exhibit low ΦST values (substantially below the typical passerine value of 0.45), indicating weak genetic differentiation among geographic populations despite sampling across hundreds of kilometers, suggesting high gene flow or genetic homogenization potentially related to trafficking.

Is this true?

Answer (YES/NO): YES